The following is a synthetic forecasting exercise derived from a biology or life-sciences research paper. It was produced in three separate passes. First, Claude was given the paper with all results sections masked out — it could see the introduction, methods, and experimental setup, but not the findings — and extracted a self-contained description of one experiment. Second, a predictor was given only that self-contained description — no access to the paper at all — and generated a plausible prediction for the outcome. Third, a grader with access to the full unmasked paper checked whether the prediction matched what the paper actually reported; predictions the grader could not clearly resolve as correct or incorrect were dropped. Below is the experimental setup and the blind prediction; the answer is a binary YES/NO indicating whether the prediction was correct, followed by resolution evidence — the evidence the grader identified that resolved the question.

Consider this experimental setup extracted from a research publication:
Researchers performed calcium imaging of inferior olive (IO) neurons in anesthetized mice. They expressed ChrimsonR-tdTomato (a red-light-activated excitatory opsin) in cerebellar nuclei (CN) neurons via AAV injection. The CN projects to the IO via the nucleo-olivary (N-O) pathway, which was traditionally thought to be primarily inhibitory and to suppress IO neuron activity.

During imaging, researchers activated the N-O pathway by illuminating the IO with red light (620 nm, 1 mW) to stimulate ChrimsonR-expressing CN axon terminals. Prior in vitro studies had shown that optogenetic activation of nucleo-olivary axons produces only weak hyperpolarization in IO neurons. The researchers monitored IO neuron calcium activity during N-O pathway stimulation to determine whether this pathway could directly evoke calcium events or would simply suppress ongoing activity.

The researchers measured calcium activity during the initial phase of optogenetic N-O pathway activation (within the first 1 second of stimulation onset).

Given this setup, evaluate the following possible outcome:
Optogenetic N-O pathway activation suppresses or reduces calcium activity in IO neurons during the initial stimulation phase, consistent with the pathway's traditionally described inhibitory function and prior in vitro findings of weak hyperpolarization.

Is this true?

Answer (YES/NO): NO